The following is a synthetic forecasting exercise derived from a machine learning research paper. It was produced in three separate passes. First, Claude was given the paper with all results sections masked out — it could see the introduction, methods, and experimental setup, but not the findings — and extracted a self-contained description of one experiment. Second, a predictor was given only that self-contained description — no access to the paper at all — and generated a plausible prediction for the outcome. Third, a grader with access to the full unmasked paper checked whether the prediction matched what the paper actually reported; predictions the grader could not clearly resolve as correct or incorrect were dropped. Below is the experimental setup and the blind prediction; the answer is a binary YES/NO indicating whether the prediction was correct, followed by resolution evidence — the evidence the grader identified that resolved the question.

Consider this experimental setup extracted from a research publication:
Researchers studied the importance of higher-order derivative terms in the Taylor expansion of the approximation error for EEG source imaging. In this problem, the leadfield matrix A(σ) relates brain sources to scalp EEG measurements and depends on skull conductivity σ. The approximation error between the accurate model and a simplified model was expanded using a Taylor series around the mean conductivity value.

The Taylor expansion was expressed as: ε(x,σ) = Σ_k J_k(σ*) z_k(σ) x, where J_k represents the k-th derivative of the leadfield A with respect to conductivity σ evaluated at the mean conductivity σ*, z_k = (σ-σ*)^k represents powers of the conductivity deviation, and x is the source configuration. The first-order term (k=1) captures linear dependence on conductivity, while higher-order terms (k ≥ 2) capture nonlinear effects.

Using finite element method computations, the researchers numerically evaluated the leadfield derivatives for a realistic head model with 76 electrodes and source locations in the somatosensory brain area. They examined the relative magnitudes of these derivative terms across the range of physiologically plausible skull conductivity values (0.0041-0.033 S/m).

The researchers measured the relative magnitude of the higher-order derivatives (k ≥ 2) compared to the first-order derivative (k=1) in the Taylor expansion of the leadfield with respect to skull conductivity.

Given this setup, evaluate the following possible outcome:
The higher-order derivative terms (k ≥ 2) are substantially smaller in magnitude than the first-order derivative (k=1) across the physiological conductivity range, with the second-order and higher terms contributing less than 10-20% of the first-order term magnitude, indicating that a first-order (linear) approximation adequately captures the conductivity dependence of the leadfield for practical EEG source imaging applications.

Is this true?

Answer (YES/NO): YES